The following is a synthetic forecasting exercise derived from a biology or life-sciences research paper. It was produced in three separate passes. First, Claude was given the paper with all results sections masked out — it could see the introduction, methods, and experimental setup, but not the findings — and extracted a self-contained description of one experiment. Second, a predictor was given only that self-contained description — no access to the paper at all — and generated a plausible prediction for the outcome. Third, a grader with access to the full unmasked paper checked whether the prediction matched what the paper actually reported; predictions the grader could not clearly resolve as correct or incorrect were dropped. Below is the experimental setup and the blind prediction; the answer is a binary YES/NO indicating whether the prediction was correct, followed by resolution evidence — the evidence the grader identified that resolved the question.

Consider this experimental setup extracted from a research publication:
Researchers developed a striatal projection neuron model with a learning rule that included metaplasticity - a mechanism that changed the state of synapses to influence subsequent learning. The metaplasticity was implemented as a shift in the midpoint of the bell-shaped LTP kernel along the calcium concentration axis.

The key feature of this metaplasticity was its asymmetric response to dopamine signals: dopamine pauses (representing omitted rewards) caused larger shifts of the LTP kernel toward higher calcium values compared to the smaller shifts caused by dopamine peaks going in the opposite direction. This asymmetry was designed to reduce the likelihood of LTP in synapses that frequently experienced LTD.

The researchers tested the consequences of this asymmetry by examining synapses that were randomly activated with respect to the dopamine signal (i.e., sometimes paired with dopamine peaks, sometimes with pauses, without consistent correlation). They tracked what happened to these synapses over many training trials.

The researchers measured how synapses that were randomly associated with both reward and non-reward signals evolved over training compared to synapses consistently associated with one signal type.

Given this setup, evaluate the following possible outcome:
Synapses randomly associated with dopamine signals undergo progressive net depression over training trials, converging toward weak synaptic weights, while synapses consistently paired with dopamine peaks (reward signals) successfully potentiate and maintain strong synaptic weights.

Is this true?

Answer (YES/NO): YES